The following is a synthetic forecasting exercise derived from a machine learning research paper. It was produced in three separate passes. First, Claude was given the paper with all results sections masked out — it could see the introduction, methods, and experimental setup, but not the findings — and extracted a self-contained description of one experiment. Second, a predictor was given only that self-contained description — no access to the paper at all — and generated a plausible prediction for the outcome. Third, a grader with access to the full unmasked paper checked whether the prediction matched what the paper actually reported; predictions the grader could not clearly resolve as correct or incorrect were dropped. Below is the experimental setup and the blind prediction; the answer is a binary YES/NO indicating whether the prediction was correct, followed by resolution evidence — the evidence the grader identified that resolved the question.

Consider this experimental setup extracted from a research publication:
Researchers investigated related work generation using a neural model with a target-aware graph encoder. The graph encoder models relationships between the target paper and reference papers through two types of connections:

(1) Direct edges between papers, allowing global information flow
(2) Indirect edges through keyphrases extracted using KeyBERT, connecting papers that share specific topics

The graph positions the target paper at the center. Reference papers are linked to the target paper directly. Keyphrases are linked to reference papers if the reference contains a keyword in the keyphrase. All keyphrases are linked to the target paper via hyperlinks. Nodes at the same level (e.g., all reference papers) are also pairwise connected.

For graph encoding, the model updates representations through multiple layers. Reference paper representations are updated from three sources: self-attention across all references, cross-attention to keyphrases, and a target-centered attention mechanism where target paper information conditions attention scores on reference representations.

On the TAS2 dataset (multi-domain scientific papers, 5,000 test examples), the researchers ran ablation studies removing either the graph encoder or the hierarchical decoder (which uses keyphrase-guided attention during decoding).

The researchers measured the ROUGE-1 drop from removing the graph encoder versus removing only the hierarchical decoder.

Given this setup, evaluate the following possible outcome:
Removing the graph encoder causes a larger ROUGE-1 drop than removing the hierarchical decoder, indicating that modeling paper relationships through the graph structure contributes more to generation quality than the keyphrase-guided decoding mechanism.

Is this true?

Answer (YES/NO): YES